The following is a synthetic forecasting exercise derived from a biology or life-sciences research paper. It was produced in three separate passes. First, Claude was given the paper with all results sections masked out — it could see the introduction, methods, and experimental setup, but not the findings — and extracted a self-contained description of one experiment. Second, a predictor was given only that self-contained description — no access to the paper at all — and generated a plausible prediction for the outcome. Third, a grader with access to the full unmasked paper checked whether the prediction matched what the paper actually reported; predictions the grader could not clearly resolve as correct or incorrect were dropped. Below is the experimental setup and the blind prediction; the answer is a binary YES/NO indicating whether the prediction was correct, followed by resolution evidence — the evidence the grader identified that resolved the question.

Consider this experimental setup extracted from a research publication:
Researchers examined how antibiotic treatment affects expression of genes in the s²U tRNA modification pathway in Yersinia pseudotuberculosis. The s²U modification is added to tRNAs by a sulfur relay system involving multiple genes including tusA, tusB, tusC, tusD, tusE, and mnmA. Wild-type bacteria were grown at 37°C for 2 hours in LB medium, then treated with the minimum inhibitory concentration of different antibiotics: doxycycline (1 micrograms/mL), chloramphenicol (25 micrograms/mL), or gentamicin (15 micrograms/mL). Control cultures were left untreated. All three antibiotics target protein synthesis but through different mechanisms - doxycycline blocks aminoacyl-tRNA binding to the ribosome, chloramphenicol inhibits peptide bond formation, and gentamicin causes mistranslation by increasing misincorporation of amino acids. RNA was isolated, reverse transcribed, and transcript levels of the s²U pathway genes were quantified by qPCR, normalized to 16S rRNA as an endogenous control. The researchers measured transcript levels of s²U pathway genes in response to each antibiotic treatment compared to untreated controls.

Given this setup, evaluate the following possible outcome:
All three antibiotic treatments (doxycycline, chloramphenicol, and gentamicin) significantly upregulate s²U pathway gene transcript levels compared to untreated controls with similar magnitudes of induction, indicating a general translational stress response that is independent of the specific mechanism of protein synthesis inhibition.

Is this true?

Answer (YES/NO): NO